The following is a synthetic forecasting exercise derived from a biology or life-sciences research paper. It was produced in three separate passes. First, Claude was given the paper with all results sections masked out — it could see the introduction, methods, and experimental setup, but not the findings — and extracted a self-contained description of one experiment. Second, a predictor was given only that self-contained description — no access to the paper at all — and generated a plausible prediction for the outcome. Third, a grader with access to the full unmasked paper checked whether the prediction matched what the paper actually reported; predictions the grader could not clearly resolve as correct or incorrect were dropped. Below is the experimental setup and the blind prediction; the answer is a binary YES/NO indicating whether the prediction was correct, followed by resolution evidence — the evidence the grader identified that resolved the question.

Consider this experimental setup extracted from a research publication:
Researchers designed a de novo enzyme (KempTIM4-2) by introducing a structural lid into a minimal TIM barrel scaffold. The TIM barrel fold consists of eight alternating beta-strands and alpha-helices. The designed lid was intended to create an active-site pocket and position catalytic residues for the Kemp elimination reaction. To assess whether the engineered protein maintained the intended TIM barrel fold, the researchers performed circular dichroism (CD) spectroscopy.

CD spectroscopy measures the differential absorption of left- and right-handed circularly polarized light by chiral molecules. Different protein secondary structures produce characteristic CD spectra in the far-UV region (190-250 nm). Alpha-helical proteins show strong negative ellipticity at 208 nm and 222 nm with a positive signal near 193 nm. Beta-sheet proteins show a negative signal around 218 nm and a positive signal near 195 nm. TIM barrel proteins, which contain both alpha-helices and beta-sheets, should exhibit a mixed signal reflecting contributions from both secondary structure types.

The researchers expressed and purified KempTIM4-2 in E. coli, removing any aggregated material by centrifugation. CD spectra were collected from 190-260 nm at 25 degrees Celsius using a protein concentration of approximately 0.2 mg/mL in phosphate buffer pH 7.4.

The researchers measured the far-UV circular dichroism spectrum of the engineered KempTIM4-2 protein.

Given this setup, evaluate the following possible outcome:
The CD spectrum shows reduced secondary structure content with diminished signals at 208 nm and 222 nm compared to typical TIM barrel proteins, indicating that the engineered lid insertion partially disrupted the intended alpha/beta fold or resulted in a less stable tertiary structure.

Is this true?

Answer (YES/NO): NO